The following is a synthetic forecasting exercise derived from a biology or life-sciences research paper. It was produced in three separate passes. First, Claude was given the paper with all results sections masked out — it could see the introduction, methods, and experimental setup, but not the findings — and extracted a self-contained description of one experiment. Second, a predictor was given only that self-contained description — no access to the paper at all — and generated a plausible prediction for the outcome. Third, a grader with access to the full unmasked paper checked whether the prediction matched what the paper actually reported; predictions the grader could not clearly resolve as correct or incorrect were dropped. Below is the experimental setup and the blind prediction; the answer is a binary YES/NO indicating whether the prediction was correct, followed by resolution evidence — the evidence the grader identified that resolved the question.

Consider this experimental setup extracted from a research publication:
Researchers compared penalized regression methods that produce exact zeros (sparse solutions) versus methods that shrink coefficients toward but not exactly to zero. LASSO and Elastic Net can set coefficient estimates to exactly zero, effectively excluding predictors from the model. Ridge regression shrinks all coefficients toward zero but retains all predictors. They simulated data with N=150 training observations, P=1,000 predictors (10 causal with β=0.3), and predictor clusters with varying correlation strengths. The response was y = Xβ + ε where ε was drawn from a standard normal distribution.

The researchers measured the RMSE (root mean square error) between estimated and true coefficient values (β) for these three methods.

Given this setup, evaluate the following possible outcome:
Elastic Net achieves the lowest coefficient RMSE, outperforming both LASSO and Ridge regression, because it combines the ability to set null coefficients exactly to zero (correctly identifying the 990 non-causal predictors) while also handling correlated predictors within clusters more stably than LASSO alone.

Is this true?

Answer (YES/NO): NO